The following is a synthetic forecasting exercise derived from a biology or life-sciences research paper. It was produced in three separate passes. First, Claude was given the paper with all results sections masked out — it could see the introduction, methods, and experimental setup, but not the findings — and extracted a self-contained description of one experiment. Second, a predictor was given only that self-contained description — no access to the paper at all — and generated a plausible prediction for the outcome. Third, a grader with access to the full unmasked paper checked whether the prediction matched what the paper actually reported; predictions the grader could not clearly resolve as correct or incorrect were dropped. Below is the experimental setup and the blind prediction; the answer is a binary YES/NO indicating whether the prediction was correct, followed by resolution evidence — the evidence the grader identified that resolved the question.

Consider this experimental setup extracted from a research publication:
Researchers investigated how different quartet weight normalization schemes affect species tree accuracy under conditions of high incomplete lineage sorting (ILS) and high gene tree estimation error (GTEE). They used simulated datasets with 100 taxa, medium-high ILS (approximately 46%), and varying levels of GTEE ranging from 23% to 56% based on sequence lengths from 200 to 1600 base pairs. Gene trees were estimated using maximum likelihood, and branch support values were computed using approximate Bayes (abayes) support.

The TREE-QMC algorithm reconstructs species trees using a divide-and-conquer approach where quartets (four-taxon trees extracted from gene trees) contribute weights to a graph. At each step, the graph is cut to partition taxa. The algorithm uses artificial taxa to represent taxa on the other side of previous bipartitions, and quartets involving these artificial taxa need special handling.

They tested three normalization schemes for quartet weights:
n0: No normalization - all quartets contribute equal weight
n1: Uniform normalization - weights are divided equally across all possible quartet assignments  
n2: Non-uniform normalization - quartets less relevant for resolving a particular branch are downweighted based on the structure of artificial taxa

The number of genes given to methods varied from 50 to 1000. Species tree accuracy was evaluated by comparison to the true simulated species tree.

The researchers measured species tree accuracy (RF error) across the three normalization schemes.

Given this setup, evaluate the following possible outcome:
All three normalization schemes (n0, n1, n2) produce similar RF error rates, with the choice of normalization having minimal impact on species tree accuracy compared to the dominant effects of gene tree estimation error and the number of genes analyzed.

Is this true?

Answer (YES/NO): NO